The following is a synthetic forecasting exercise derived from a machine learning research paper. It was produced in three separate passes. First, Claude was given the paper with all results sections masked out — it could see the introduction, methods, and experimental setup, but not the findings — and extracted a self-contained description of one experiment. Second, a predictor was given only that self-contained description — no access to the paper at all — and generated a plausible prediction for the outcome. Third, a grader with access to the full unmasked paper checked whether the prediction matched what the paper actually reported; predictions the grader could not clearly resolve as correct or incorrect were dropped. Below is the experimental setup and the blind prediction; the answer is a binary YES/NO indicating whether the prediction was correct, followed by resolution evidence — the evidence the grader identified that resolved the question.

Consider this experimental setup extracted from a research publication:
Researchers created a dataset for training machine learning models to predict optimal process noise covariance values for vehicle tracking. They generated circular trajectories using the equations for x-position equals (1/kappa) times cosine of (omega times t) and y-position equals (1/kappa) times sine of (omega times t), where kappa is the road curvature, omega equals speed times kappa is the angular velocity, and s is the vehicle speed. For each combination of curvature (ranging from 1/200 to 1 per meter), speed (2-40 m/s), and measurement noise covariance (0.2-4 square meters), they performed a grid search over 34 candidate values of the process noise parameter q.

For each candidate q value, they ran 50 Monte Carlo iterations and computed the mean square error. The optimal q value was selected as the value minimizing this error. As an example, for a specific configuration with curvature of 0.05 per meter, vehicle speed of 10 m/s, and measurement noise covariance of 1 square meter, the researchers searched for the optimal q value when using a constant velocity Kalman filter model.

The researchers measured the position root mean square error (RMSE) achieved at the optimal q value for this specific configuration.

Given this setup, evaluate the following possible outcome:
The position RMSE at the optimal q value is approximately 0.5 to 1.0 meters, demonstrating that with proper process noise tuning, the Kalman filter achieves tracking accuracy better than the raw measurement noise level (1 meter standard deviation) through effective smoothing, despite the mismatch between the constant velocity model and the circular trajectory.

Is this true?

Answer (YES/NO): NO